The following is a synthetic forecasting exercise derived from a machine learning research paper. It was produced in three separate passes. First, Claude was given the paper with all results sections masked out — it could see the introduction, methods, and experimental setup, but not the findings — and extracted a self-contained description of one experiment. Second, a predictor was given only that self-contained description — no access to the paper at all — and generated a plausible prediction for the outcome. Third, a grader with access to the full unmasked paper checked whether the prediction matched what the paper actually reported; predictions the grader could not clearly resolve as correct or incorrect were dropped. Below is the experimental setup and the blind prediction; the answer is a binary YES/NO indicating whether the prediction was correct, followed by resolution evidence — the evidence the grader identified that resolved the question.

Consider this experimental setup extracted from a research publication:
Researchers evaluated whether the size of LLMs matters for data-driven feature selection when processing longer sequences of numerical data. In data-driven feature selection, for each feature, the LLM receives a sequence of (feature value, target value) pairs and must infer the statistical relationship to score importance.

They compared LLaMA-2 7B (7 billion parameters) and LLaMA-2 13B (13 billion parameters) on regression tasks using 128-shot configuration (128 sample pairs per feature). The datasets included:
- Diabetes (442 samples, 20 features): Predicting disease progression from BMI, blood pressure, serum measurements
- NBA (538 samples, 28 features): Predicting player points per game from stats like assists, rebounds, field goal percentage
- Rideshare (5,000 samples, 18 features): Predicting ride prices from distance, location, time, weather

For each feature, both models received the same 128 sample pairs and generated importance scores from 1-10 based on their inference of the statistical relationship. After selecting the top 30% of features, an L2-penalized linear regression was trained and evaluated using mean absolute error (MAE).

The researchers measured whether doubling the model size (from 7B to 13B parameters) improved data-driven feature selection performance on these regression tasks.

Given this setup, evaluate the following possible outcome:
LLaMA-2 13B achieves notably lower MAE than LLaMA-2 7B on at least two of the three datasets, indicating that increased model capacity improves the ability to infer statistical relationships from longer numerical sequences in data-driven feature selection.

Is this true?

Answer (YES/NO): NO